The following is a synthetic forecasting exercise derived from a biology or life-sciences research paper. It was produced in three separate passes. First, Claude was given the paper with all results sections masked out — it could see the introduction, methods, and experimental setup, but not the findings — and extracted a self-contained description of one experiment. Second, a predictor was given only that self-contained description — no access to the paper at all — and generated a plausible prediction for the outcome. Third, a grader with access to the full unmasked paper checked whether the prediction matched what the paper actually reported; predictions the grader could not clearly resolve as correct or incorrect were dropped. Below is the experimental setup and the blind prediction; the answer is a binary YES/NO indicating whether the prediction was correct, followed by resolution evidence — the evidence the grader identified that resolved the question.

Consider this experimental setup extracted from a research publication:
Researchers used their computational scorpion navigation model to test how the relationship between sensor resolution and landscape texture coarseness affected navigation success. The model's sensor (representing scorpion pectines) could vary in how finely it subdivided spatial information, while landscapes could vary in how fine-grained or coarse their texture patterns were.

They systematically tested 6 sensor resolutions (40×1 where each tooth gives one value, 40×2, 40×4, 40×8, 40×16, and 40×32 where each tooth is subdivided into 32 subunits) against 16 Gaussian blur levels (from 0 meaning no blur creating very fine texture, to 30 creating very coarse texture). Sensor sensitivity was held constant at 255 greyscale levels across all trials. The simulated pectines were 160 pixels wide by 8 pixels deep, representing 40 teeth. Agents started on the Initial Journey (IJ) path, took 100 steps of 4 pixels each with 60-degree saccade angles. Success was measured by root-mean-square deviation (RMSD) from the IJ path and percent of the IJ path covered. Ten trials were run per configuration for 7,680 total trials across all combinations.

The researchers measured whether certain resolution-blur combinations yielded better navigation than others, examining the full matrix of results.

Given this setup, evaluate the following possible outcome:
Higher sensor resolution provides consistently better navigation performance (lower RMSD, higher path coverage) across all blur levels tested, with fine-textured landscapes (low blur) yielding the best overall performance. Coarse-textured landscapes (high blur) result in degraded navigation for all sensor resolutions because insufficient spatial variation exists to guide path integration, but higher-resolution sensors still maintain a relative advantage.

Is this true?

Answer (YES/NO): NO